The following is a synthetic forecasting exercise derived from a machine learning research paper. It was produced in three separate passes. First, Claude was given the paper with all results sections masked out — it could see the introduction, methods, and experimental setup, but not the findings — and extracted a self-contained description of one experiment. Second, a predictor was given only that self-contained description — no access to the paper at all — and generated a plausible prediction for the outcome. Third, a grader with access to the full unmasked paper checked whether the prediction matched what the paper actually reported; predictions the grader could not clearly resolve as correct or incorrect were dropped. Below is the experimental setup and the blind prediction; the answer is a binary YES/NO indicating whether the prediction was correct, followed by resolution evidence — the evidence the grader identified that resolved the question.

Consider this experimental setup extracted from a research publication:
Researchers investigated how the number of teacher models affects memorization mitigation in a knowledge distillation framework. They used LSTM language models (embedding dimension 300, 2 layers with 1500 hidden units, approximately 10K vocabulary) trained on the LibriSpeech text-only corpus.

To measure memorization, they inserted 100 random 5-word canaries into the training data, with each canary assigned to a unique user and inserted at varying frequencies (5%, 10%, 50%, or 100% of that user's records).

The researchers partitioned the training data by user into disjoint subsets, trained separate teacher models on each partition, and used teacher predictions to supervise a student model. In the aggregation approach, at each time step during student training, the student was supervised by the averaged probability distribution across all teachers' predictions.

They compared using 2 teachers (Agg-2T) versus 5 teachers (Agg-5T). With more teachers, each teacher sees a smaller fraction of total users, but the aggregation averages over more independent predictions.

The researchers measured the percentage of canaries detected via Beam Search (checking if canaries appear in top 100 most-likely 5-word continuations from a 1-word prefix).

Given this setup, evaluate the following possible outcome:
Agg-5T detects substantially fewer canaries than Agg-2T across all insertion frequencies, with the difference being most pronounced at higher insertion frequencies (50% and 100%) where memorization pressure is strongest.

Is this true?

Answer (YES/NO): NO